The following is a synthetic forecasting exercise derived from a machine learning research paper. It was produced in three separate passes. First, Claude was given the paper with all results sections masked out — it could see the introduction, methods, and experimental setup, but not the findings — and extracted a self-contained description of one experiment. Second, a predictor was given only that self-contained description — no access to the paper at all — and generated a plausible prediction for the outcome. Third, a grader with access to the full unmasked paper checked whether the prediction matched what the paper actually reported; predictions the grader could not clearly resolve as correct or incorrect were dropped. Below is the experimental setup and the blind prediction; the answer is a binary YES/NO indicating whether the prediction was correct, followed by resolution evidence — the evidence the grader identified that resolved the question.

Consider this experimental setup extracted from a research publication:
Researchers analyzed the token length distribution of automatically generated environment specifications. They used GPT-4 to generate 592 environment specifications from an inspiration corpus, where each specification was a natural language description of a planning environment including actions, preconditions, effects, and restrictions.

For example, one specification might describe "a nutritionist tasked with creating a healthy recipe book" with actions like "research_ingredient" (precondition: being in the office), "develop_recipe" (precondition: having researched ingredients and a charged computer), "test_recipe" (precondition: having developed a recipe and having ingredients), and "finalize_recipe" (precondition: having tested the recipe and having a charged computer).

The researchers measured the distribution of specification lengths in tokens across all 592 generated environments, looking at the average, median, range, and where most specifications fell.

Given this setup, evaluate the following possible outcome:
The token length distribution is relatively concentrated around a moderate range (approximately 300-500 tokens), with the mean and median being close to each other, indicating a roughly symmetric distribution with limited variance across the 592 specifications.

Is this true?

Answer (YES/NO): NO